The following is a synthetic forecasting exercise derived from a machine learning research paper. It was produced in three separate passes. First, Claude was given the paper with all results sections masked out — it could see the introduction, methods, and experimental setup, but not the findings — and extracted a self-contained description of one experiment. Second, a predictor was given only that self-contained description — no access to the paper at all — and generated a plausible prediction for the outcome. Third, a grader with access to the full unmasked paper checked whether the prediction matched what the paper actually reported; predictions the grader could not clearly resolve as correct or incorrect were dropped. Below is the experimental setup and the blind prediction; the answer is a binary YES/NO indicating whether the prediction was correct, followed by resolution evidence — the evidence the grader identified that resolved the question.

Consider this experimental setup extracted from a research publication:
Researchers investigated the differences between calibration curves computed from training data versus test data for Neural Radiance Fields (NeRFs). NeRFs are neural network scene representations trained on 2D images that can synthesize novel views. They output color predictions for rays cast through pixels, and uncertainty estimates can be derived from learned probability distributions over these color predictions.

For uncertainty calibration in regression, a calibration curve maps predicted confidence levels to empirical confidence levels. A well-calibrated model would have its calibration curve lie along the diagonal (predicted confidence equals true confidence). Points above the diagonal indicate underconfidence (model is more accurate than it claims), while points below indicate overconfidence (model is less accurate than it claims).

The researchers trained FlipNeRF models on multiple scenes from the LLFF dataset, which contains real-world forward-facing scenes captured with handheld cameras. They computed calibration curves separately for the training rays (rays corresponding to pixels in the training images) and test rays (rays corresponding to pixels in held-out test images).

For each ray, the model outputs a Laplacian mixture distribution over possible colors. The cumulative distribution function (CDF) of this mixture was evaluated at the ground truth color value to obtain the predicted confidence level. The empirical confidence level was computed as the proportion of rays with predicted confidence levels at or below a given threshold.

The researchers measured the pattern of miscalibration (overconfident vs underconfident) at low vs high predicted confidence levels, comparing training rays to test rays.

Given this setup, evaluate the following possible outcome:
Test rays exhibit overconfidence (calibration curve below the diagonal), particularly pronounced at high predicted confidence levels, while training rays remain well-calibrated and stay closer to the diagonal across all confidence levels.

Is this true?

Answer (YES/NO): NO